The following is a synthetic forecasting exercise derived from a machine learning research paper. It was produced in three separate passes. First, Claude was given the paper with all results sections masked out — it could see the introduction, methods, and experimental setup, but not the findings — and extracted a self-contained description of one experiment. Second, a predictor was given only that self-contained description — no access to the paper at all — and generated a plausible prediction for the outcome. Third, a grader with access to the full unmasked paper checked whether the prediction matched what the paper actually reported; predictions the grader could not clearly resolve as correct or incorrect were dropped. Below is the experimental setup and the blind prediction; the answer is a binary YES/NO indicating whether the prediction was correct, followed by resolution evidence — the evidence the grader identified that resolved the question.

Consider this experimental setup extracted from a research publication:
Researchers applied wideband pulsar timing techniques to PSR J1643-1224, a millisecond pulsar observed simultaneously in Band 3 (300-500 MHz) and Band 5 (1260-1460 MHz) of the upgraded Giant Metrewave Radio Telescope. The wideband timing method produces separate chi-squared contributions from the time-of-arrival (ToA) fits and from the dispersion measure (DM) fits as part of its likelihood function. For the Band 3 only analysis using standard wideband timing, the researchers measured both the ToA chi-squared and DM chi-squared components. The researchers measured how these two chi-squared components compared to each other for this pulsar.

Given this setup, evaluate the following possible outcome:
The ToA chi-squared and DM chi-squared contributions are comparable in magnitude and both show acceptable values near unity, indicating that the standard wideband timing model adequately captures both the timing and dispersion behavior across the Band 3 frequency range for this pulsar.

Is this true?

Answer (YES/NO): NO